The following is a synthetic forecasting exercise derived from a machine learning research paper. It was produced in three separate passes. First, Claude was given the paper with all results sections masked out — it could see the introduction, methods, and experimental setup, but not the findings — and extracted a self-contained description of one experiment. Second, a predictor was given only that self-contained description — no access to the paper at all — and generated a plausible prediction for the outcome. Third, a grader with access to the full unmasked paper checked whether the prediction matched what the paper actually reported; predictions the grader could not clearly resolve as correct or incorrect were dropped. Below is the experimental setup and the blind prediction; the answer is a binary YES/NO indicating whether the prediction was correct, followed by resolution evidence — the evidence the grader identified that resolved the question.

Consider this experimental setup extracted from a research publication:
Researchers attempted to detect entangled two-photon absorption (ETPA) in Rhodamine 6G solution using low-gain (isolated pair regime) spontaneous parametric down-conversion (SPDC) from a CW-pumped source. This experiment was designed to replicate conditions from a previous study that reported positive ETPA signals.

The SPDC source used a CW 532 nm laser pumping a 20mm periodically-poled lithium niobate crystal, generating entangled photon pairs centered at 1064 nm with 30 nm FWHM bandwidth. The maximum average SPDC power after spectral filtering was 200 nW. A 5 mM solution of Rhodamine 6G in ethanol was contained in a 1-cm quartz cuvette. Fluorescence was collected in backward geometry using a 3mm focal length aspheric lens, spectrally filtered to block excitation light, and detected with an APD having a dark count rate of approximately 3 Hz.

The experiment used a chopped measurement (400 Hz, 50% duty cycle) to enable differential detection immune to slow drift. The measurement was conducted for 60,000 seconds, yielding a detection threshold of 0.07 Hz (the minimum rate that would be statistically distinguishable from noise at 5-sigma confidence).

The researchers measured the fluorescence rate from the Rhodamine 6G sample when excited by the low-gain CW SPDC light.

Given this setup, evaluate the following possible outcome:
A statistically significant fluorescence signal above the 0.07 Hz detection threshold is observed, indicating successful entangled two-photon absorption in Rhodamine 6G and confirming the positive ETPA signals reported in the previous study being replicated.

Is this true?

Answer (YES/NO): NO